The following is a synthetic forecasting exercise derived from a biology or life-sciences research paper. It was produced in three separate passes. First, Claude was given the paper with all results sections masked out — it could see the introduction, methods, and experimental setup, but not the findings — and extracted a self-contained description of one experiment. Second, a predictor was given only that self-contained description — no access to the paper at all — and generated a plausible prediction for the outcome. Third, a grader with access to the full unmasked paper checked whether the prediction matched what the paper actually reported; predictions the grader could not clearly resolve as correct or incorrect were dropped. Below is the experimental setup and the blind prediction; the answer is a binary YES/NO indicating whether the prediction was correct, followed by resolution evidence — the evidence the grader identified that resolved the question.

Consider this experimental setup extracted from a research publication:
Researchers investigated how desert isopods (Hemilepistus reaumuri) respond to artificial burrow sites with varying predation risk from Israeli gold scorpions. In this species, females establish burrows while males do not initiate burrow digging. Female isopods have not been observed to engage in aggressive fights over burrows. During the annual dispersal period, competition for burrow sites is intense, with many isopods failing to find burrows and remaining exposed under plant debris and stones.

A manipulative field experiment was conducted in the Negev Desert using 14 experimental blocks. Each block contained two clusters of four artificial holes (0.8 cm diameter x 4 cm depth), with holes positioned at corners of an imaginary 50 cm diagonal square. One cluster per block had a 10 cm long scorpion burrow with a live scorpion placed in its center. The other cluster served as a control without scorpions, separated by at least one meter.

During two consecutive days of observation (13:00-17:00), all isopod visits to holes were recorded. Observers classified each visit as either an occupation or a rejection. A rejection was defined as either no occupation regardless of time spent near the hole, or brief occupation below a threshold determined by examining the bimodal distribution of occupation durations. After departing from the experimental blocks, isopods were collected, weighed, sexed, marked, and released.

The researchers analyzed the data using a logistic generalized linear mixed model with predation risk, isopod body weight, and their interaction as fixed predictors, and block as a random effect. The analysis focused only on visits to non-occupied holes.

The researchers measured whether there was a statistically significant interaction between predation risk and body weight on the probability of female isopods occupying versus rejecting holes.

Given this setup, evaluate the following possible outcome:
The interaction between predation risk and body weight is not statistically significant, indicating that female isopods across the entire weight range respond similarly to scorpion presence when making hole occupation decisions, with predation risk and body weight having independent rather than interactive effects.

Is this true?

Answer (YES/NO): YES